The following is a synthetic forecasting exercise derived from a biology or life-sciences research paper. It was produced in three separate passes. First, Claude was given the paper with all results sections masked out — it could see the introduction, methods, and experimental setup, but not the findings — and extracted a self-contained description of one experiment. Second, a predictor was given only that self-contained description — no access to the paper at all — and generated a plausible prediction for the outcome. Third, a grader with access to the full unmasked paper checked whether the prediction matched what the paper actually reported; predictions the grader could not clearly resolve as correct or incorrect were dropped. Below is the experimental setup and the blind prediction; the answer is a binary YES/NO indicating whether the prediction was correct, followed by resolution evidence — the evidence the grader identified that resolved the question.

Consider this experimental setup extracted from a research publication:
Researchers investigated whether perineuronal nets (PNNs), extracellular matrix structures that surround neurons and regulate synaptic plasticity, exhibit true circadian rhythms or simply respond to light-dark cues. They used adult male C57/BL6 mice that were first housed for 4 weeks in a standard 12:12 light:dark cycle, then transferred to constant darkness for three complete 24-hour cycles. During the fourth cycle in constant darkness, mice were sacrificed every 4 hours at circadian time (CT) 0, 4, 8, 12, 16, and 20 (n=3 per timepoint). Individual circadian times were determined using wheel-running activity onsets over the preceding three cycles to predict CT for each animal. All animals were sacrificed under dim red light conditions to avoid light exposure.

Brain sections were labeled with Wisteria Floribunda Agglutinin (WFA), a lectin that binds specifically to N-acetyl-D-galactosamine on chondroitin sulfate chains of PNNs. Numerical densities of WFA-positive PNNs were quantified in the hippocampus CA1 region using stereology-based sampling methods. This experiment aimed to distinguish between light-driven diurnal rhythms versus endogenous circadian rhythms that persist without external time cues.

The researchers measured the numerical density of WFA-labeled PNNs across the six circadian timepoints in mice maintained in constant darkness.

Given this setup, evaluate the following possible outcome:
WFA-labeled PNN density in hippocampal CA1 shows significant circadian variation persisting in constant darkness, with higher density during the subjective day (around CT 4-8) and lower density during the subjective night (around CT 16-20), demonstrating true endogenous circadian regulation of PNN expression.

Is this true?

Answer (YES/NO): NO